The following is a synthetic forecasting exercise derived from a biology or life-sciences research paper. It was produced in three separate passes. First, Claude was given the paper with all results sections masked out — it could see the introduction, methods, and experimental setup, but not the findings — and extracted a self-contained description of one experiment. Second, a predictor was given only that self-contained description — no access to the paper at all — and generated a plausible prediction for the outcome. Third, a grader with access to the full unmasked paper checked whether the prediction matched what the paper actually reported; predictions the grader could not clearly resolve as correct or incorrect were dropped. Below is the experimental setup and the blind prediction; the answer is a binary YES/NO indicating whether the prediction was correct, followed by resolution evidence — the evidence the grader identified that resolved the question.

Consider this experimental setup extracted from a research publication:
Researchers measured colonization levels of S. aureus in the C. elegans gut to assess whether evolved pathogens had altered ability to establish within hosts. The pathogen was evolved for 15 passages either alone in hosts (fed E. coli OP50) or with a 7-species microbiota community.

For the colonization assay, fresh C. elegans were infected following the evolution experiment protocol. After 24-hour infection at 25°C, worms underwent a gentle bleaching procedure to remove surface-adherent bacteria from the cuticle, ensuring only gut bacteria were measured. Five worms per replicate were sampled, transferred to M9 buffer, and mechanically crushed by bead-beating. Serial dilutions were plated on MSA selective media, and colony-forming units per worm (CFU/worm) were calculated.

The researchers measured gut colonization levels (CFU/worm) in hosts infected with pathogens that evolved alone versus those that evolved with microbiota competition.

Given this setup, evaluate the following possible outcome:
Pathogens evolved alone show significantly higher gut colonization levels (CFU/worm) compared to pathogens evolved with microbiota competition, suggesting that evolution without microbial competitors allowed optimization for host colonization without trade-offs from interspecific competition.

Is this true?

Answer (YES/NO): NO